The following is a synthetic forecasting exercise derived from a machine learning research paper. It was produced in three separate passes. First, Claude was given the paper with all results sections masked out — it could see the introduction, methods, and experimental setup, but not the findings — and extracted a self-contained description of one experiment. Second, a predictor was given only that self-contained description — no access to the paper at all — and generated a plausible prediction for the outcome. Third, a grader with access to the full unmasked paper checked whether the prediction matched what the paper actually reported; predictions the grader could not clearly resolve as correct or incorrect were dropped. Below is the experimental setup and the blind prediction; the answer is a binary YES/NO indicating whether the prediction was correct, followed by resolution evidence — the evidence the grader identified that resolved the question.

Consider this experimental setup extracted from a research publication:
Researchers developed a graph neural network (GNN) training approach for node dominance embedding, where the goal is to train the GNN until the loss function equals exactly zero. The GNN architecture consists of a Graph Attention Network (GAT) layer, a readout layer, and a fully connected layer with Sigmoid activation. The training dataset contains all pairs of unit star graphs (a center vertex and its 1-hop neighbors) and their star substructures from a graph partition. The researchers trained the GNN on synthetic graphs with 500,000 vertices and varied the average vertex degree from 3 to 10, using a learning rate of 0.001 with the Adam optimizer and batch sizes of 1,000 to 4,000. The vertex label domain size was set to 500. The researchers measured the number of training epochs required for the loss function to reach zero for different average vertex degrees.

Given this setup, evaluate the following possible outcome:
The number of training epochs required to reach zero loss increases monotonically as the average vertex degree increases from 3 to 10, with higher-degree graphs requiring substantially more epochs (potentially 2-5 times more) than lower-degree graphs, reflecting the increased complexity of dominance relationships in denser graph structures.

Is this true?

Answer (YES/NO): NO